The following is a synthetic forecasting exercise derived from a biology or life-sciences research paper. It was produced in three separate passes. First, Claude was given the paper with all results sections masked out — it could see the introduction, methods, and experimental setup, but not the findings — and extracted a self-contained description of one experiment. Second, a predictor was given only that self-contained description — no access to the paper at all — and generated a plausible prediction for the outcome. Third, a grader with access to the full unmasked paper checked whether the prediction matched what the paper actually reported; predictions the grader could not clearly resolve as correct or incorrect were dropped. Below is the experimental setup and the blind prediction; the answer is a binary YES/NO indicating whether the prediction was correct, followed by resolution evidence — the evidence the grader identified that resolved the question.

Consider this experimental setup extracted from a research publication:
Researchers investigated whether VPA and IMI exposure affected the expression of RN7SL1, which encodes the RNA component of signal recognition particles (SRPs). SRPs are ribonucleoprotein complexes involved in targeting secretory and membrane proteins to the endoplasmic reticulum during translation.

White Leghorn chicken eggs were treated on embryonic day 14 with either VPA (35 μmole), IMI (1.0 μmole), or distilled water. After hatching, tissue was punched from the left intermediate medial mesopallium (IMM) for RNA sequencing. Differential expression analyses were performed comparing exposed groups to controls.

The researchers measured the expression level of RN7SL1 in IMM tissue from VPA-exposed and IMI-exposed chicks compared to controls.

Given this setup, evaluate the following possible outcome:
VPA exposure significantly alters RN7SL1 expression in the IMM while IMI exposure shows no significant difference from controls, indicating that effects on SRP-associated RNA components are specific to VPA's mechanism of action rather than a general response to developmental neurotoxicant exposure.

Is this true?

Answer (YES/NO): NO